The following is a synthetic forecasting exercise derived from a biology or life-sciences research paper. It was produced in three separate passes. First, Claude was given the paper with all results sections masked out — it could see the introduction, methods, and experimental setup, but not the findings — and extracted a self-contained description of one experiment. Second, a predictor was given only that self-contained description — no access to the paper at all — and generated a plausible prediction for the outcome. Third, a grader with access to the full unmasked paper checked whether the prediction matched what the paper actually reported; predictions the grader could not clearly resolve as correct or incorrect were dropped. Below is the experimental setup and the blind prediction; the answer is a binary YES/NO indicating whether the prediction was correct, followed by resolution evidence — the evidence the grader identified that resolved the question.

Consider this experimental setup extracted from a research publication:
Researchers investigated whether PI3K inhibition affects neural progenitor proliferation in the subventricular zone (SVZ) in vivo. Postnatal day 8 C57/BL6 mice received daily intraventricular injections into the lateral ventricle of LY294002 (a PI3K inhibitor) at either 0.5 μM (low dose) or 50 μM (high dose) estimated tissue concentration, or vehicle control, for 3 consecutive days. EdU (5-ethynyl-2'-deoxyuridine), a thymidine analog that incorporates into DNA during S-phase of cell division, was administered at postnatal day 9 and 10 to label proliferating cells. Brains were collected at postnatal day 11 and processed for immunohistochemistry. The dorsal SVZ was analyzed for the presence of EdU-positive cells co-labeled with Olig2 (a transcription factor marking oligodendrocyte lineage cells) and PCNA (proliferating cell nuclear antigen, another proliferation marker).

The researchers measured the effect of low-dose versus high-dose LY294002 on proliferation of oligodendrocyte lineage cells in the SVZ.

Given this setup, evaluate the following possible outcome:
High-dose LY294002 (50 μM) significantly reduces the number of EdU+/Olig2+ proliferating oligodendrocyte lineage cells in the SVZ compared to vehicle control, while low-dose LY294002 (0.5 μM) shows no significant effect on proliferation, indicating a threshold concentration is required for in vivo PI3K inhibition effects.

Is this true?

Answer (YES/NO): NO